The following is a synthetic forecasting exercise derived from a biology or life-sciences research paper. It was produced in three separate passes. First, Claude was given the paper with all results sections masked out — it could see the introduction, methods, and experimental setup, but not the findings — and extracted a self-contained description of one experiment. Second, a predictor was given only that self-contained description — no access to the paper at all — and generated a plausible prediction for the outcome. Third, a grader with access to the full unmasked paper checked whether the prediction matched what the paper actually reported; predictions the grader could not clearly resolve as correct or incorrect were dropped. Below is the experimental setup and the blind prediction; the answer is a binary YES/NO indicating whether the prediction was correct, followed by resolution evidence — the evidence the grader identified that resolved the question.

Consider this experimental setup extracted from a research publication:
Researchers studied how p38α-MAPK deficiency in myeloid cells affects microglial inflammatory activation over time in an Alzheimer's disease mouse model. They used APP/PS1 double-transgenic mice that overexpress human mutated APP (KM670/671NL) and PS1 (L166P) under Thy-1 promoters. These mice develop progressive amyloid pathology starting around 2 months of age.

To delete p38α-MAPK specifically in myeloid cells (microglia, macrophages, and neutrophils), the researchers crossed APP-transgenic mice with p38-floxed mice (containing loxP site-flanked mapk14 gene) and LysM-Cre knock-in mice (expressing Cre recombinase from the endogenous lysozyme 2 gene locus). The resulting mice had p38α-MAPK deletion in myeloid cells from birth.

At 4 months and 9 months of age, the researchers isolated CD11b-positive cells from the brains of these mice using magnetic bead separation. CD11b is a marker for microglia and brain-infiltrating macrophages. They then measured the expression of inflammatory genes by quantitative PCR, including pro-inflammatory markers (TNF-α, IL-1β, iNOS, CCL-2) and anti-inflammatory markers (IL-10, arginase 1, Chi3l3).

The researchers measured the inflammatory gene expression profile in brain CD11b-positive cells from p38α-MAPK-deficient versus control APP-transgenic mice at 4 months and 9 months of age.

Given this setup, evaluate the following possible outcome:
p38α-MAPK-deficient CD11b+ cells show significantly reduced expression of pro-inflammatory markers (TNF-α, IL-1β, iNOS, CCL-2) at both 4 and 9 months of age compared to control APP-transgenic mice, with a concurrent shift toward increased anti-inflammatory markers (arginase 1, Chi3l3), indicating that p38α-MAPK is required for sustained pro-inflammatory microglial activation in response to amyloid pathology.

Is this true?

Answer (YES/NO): NO